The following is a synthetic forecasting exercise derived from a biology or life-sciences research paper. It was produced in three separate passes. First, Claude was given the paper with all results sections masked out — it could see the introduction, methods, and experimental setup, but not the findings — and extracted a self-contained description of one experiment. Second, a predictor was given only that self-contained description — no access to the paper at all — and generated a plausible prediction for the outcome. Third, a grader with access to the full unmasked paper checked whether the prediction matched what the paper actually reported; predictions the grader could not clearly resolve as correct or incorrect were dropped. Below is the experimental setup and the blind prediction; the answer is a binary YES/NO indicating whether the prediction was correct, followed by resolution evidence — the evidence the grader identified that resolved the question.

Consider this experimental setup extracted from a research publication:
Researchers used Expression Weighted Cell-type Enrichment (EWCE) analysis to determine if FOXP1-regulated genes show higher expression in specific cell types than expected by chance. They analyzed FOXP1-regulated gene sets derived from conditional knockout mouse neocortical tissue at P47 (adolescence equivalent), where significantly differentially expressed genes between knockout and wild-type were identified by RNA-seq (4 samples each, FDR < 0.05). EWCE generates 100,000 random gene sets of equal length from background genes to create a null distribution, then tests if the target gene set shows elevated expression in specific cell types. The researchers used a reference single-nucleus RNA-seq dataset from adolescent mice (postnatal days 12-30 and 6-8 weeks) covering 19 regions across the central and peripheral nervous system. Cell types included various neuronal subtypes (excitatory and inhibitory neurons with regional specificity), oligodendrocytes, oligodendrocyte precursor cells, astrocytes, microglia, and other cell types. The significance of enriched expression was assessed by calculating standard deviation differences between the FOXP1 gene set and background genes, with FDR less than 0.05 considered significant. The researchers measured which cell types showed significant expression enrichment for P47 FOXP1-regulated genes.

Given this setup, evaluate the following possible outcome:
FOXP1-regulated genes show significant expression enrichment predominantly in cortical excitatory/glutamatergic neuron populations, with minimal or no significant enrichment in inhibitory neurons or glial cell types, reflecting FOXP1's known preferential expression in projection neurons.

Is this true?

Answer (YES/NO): NO